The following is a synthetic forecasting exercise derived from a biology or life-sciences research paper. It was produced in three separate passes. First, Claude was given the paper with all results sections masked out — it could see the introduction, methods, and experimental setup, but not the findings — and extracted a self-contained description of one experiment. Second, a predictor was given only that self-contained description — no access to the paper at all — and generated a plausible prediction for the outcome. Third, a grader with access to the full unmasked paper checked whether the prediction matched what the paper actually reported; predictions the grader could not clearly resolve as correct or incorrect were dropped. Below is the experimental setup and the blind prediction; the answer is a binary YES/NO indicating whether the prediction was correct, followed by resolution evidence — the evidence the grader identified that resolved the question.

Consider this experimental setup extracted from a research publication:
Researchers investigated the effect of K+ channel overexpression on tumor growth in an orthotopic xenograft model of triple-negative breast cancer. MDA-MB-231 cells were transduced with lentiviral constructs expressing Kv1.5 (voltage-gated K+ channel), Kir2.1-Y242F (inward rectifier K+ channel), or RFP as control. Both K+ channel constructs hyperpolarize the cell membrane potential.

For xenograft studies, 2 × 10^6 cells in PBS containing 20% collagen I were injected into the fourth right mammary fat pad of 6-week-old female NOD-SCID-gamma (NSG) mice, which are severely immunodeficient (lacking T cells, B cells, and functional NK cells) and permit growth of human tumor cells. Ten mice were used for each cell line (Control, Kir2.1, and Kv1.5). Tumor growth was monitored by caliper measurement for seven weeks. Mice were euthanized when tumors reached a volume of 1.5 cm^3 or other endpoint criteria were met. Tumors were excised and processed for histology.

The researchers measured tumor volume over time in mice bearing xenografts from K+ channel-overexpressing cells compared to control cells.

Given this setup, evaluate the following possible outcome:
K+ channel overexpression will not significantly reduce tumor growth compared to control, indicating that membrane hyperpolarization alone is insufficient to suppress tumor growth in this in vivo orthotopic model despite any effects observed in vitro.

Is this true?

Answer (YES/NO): NO